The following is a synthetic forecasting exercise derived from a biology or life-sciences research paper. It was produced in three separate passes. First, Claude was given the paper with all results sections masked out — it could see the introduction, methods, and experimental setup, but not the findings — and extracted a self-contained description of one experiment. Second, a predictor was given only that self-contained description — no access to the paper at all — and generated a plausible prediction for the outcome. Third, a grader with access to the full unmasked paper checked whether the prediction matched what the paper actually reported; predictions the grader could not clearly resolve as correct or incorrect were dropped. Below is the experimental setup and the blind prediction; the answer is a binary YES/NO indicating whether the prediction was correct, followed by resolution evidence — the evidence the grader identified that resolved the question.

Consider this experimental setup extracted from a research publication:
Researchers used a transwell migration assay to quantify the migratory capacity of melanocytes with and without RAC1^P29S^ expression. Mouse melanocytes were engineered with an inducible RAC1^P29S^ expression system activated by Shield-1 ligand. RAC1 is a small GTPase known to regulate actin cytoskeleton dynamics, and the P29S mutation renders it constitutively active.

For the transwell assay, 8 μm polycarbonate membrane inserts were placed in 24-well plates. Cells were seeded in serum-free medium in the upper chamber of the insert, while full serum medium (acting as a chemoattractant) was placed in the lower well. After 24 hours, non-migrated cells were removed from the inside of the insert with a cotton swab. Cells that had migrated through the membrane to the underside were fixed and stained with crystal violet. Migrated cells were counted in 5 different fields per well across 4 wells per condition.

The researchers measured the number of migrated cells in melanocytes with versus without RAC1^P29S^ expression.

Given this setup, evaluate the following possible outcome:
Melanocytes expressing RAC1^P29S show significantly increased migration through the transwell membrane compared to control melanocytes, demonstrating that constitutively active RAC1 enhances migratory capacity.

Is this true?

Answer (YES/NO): YES